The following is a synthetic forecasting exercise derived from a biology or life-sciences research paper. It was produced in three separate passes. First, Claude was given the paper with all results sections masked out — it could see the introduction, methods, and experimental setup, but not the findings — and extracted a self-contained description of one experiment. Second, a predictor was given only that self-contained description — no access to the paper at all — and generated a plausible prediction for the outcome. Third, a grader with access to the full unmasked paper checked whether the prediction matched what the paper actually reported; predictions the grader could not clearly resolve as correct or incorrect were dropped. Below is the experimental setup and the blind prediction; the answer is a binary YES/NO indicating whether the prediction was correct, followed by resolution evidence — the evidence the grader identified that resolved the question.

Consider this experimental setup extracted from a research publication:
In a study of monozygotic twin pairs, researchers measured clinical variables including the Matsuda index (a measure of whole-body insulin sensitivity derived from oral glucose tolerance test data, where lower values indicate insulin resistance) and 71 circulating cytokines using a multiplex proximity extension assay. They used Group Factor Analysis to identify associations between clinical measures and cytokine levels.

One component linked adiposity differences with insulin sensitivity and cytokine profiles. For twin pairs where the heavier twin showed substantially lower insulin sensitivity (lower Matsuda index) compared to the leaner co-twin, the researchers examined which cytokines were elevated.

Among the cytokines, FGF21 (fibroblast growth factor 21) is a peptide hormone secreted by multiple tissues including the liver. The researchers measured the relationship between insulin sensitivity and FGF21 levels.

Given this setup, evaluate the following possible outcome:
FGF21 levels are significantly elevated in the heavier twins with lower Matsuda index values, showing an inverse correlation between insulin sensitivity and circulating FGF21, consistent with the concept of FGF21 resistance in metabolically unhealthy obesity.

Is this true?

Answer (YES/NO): YES